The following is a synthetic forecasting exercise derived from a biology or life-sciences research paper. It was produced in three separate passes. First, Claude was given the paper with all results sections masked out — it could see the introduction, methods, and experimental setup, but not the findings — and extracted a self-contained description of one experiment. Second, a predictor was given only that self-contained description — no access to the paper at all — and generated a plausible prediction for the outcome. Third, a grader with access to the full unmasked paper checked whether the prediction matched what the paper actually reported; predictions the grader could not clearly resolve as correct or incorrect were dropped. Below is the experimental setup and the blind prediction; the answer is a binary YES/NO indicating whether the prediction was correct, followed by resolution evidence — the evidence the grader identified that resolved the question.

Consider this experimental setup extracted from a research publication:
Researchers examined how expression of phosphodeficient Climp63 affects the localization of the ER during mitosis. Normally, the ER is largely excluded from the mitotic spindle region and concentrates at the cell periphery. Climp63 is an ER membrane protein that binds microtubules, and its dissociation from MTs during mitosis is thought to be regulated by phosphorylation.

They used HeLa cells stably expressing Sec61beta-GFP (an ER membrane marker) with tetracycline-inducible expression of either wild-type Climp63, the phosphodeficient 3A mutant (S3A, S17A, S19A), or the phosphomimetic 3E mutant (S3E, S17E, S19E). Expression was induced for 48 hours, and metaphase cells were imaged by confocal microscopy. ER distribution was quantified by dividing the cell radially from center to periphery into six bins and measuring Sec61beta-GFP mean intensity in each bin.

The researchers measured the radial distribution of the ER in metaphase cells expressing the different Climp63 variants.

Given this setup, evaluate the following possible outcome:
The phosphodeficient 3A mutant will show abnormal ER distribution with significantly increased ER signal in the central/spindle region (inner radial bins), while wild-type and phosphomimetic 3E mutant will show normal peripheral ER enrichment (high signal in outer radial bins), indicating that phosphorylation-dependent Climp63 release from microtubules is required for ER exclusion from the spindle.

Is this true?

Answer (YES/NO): YES